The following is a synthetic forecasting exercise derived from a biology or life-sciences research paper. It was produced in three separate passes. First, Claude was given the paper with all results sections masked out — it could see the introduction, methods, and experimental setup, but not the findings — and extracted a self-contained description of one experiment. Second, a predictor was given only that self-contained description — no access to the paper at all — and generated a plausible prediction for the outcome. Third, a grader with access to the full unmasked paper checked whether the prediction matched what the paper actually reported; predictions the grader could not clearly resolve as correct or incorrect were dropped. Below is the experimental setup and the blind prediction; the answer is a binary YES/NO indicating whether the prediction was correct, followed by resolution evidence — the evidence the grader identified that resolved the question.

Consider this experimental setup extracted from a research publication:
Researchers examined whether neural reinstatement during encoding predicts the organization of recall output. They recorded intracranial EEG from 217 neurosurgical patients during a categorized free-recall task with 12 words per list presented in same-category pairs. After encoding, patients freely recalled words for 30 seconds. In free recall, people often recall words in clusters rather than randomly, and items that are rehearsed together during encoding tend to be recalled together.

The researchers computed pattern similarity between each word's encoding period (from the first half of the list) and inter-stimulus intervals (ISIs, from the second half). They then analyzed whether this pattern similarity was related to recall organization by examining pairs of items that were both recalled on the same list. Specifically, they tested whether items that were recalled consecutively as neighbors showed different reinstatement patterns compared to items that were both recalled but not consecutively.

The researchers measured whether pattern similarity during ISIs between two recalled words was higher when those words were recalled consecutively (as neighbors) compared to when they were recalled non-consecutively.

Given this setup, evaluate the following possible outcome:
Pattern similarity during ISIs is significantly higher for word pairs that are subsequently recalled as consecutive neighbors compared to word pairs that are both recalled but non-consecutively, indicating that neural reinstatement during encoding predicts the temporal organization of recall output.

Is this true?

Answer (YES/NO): NO